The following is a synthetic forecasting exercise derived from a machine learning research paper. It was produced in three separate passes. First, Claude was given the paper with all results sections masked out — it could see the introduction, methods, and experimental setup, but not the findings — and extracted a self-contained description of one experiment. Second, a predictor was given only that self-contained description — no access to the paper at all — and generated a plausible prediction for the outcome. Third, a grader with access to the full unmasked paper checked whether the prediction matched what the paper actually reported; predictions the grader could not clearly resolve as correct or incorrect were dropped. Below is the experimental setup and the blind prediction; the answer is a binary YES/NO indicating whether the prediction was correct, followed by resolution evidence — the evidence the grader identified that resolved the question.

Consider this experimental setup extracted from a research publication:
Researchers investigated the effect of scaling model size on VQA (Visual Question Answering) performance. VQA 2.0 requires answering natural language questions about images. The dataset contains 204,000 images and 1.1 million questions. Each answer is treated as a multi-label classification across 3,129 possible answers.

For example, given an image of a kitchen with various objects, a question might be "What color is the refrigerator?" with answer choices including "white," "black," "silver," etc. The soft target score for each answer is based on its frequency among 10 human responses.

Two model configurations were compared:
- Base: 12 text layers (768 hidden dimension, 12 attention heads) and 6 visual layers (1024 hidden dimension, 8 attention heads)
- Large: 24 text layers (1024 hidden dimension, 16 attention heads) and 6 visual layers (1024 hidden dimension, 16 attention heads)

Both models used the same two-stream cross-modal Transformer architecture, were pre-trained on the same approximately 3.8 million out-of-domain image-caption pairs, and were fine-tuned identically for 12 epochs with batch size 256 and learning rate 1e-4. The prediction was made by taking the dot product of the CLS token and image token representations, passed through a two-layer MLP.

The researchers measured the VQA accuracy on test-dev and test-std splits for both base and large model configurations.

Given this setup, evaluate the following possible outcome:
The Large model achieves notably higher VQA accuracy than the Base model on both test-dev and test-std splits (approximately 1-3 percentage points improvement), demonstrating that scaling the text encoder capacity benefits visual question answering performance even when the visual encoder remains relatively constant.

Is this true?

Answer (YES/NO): NO